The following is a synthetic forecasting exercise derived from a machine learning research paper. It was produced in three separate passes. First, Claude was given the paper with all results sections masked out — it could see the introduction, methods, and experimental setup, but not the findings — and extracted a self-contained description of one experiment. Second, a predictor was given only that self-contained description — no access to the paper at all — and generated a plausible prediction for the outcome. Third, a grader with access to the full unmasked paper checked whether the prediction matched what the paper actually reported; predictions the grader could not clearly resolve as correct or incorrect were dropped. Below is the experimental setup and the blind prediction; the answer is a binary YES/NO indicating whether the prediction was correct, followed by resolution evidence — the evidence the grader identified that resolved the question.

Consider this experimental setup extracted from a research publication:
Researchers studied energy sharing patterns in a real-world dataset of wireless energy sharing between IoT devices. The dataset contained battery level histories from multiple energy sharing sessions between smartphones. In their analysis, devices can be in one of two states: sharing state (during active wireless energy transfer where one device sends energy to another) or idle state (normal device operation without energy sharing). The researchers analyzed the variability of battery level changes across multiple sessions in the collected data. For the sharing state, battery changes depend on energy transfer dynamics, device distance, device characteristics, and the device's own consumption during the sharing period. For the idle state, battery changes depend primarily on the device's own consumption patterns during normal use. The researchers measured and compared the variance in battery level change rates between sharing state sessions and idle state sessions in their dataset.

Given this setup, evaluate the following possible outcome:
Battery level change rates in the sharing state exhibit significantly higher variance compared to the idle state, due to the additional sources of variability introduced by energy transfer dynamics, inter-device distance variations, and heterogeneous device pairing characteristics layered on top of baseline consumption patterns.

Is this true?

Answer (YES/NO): YES